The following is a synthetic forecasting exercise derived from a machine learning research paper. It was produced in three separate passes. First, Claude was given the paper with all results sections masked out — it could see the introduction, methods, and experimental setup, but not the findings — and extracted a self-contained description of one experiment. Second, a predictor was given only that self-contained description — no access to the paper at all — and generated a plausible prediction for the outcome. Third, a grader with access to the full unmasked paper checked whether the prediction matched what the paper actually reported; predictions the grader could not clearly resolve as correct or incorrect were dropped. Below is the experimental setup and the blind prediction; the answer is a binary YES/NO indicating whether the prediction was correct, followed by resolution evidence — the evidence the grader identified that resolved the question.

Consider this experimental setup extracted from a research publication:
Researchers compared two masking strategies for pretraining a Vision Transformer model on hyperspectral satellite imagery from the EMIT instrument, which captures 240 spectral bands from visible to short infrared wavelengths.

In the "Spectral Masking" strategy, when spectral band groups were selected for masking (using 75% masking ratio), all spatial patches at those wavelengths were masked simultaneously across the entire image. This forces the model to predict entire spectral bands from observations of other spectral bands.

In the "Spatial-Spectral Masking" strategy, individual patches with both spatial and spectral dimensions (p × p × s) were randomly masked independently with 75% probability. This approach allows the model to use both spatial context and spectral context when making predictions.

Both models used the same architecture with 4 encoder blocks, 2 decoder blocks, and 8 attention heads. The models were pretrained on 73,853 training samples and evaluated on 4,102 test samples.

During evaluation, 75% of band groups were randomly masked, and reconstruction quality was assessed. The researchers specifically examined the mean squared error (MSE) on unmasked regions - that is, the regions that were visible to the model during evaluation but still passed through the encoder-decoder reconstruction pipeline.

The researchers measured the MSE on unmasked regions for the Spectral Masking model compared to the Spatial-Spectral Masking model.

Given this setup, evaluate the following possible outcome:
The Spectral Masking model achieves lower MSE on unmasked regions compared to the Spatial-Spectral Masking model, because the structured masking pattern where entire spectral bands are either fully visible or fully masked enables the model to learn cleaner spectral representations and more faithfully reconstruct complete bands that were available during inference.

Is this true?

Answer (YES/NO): NO